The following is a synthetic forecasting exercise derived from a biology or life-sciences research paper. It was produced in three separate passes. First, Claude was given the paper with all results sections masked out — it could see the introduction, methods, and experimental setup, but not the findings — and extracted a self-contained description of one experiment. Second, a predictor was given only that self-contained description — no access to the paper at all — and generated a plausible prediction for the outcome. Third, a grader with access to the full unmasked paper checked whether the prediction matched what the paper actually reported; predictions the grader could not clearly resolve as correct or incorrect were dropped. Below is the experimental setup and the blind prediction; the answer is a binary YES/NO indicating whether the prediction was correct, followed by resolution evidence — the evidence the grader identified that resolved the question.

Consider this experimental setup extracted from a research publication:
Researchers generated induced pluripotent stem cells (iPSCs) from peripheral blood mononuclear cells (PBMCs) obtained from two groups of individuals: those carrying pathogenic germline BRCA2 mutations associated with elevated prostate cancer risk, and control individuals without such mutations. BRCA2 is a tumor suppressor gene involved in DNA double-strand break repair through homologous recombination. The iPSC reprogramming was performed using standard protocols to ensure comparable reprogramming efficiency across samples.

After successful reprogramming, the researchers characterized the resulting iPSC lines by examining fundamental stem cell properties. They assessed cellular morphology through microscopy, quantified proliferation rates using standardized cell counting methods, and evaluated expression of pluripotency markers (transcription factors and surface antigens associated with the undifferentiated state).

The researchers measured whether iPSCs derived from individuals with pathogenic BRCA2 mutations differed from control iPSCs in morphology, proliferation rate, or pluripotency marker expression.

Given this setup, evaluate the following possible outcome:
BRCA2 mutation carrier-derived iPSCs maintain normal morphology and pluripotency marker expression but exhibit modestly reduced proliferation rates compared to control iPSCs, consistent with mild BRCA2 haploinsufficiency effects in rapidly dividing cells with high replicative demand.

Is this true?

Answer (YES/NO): NO